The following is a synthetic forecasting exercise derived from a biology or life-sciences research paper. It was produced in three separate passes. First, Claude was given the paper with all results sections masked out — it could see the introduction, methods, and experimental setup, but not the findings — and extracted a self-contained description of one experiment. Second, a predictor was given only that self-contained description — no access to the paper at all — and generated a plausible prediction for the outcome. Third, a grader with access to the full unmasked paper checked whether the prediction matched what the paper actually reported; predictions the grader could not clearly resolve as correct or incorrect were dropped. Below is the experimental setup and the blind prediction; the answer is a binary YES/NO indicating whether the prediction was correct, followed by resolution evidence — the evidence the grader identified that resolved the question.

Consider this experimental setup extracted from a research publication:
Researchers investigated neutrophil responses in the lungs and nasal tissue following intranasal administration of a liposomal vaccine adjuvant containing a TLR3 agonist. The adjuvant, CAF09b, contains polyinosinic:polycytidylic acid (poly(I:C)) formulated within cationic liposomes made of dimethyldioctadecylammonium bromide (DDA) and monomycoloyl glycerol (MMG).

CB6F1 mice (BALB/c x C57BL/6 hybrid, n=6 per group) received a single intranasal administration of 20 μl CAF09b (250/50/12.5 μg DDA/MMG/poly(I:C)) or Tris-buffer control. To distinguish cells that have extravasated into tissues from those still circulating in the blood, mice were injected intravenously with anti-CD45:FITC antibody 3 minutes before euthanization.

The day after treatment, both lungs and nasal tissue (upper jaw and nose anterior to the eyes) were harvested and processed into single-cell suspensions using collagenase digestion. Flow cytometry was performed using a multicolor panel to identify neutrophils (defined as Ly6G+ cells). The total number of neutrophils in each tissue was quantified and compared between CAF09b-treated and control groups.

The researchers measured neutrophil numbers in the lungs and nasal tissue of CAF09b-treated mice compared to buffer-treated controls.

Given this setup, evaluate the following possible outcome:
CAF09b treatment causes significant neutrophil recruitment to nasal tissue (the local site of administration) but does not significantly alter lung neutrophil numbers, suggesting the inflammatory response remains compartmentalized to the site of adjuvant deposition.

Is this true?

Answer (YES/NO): NO